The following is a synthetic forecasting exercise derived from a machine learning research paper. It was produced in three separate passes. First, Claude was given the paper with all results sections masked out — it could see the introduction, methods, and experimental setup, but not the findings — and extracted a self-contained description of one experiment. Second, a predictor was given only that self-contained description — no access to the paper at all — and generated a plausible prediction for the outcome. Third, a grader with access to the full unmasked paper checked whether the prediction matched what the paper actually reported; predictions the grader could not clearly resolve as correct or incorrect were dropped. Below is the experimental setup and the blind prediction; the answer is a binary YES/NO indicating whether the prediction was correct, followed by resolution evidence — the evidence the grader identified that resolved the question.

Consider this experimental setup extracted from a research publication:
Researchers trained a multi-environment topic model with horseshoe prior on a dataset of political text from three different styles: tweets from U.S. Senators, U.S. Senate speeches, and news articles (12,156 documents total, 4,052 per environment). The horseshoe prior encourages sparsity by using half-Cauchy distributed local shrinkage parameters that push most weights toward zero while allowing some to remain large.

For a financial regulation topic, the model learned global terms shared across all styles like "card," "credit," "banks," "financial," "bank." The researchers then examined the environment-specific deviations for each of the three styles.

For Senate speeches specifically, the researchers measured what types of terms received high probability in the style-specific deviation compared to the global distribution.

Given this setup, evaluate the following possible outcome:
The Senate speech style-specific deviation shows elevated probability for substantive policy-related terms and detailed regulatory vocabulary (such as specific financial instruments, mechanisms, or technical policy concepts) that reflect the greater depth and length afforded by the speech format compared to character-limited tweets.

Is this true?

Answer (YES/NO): NO